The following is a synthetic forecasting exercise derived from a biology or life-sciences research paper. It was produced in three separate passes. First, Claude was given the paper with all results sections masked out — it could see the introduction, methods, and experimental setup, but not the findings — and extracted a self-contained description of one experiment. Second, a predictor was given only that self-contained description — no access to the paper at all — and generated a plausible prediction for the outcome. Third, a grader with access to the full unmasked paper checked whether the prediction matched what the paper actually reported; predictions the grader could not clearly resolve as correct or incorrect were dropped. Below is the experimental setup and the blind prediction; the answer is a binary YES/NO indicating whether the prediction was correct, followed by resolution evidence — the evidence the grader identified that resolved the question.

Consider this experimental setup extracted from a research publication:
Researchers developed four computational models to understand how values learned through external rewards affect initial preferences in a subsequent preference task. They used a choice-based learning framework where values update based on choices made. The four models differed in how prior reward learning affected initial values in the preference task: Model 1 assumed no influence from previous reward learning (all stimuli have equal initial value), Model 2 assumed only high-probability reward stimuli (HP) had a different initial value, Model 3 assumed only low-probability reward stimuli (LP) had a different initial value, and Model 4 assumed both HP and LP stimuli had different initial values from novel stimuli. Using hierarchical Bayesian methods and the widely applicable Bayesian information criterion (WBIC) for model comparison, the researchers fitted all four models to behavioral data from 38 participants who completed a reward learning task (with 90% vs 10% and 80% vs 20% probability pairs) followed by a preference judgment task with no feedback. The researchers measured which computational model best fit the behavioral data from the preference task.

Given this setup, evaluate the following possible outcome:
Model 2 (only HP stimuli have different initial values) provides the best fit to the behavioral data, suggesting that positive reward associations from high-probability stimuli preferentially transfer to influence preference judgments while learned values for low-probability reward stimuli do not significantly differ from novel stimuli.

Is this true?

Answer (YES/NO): YES